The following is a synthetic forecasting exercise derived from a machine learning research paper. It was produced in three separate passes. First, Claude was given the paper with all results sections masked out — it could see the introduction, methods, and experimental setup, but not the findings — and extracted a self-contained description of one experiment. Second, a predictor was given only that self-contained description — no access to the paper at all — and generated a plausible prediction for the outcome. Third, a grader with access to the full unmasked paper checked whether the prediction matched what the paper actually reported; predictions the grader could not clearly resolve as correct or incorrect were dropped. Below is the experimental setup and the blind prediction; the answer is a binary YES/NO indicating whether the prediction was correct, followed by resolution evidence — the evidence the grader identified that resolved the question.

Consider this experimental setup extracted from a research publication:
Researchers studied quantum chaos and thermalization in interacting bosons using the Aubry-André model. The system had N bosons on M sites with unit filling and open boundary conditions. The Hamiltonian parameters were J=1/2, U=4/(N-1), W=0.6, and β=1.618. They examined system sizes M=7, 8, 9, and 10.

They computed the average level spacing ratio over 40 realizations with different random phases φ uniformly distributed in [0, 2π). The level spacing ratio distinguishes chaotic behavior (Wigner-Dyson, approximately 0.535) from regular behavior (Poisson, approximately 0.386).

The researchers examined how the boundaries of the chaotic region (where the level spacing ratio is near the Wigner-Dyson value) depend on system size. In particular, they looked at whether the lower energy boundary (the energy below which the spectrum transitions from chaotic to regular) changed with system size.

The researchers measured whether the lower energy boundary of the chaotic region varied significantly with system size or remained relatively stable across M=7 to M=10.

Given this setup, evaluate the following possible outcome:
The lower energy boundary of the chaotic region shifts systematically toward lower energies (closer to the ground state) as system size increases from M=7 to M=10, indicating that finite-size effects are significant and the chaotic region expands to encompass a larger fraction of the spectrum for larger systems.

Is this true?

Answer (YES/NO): NO